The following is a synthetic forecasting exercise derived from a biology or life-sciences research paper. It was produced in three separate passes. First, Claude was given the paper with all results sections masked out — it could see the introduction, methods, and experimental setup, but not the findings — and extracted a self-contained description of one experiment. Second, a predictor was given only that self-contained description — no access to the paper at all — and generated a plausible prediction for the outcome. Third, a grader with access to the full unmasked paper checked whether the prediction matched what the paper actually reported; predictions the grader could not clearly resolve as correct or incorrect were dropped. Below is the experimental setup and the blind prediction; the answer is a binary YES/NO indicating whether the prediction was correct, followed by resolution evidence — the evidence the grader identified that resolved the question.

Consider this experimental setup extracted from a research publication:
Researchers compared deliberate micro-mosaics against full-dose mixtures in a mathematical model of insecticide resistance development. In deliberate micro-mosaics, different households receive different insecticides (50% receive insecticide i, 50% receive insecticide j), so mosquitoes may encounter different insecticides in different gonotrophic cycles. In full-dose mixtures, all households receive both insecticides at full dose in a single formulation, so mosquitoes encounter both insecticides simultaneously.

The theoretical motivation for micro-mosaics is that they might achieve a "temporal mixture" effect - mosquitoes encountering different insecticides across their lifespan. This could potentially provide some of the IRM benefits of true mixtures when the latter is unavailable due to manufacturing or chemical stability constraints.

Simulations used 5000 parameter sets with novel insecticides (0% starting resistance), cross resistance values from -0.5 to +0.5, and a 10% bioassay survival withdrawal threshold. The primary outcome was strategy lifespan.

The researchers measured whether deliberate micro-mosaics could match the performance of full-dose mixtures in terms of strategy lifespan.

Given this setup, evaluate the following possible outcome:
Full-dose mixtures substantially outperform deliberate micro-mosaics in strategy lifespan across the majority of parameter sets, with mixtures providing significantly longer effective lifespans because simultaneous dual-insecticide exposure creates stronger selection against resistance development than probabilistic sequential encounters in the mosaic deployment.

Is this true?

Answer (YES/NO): YES